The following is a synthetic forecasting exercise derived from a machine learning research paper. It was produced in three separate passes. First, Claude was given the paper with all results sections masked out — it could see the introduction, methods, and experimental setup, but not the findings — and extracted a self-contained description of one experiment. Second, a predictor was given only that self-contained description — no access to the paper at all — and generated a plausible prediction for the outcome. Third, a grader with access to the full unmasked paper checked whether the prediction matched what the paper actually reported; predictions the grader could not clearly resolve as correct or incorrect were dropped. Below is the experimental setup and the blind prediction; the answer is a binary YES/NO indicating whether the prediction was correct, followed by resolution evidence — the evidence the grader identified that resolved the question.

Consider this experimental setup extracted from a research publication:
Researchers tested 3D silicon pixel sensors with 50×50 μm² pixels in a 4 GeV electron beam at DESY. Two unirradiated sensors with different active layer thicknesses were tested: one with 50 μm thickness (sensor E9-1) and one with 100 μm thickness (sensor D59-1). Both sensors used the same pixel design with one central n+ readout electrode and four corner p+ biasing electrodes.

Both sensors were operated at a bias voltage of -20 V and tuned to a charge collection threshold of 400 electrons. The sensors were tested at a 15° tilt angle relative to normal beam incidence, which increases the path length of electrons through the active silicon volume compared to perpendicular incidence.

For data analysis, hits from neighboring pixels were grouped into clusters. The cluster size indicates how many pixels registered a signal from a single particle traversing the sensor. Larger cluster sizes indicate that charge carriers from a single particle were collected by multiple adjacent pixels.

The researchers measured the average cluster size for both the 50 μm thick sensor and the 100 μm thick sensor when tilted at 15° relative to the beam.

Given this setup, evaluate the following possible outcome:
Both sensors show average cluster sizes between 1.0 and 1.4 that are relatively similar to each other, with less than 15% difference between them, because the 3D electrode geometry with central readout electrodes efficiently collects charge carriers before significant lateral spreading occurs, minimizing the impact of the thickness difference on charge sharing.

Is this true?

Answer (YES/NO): NO